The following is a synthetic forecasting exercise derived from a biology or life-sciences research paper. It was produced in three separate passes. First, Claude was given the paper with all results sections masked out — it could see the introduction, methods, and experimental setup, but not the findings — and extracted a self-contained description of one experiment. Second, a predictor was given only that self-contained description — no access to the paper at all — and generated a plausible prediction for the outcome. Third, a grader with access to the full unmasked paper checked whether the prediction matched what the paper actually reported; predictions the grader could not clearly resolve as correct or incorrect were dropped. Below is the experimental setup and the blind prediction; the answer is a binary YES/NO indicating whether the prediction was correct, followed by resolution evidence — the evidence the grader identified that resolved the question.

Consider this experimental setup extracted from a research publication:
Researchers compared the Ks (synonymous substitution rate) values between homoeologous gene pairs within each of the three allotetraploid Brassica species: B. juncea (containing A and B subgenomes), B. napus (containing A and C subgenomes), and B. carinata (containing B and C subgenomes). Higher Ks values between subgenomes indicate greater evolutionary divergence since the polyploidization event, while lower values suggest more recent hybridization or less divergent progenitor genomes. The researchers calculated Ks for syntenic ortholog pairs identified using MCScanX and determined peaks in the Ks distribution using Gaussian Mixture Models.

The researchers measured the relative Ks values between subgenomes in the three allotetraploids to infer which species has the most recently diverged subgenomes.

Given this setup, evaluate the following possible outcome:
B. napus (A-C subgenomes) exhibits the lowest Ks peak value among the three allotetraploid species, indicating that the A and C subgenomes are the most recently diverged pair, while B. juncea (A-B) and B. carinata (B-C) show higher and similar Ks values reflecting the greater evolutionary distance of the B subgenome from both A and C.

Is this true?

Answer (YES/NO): NO